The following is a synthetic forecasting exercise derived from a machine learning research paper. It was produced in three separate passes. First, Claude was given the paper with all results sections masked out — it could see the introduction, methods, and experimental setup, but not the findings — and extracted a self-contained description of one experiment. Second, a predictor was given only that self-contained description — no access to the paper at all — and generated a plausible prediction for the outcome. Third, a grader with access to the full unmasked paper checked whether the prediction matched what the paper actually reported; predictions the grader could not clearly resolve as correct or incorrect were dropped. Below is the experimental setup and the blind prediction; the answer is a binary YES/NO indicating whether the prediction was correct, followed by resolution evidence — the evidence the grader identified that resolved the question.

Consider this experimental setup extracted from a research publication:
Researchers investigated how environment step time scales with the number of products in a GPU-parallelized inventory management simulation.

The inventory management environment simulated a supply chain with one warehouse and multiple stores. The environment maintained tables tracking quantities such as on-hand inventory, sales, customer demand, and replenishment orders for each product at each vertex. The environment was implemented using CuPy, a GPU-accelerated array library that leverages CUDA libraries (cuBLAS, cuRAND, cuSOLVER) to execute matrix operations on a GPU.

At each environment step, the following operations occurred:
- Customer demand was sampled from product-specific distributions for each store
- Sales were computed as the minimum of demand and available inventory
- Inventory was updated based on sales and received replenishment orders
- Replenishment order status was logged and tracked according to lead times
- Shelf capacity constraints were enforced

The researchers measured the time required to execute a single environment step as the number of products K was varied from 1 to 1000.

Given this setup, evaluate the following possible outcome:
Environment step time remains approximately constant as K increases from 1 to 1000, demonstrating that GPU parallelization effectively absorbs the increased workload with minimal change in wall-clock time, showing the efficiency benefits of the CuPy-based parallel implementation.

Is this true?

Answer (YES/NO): YES